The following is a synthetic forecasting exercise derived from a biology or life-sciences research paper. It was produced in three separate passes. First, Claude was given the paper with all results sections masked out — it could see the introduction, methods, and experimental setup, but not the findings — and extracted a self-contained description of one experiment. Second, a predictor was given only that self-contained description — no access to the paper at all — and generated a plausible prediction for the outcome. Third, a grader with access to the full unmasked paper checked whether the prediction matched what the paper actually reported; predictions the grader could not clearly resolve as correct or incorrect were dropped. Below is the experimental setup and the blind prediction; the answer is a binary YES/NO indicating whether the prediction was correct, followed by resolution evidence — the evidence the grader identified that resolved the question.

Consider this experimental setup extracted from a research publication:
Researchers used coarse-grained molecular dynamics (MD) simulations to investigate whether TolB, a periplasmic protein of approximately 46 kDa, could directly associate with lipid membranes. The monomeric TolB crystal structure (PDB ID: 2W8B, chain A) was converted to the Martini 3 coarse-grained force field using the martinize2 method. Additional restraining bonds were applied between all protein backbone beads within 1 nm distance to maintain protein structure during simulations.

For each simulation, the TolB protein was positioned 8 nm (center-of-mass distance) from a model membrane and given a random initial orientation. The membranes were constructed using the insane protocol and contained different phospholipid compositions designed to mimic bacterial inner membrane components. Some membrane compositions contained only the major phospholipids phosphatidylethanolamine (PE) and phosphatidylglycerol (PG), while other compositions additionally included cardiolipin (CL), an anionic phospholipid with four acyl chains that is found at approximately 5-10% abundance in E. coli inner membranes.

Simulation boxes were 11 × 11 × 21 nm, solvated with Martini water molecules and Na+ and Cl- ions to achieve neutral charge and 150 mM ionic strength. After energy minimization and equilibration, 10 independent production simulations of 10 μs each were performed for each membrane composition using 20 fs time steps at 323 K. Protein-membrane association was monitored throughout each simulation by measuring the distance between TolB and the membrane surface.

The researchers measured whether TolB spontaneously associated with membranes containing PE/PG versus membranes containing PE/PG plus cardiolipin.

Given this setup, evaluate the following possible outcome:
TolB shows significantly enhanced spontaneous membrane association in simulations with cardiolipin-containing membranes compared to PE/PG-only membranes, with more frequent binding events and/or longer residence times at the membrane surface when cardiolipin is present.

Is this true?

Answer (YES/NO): YES